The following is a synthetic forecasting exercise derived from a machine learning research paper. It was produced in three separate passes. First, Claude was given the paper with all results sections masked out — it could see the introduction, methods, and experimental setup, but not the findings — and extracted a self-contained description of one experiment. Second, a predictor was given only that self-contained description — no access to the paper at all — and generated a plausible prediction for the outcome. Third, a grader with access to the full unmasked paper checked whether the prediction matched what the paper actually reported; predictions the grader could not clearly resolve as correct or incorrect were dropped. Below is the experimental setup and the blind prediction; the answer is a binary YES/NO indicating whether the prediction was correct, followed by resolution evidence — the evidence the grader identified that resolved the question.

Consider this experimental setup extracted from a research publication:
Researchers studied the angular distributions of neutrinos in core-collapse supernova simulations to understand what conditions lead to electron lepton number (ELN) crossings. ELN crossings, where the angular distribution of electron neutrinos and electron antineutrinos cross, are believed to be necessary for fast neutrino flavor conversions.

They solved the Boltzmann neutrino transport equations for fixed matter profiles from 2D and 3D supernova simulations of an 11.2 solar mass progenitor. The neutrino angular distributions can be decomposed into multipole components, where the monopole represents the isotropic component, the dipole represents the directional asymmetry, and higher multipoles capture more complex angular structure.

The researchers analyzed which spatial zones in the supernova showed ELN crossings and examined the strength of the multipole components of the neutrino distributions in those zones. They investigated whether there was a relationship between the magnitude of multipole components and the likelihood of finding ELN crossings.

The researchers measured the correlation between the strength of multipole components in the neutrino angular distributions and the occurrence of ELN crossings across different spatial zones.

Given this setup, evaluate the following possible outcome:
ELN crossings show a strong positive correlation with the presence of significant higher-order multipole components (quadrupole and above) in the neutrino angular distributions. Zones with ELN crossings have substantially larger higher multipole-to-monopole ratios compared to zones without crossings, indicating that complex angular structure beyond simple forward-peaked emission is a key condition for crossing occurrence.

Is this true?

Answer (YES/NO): NO